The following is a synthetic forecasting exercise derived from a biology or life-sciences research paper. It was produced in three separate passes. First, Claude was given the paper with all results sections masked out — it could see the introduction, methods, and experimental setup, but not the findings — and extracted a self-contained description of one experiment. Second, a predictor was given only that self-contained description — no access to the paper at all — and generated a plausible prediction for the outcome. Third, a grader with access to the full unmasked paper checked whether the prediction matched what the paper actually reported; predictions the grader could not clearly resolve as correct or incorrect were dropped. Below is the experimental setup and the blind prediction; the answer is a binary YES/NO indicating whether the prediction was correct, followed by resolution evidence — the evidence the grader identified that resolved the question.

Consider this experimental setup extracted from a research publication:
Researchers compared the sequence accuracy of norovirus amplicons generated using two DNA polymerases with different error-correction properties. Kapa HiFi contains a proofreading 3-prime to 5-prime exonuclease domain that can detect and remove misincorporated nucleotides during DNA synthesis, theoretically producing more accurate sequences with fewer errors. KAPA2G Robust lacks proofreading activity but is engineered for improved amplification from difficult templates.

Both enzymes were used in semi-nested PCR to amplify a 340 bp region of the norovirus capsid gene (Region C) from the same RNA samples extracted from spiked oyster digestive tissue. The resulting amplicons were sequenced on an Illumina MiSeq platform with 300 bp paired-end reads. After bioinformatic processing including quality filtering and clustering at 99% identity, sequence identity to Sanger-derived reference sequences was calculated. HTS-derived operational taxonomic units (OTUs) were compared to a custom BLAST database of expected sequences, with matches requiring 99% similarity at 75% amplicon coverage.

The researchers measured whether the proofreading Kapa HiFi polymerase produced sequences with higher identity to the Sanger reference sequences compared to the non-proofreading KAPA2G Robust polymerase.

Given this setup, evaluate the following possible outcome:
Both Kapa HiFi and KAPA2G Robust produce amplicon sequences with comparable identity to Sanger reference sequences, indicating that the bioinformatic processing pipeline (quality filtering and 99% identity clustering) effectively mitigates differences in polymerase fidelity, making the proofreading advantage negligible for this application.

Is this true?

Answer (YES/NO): NO